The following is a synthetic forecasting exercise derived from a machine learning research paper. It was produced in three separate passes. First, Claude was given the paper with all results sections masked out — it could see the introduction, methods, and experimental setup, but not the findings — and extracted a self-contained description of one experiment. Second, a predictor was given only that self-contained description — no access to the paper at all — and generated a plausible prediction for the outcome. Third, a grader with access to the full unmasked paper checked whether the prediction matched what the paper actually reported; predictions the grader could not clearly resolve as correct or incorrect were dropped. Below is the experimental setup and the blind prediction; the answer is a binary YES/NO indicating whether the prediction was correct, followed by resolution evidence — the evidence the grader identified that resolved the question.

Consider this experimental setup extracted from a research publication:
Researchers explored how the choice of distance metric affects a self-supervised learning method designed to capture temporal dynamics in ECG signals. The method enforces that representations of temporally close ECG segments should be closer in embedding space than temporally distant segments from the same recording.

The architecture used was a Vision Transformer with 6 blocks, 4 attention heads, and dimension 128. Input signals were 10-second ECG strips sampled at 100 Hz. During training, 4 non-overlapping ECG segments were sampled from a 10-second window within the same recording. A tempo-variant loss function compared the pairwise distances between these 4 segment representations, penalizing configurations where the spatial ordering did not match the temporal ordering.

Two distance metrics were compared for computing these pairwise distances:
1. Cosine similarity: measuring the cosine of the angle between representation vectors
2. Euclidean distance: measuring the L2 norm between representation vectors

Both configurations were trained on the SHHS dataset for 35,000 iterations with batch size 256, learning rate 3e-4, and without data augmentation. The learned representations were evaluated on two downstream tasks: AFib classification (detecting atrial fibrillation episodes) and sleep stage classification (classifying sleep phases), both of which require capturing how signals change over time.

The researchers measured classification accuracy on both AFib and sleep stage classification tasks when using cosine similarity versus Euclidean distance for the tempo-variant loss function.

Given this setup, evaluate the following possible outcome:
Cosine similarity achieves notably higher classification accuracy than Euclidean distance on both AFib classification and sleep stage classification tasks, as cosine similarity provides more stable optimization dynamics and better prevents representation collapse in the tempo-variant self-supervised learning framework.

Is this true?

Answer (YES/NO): NO